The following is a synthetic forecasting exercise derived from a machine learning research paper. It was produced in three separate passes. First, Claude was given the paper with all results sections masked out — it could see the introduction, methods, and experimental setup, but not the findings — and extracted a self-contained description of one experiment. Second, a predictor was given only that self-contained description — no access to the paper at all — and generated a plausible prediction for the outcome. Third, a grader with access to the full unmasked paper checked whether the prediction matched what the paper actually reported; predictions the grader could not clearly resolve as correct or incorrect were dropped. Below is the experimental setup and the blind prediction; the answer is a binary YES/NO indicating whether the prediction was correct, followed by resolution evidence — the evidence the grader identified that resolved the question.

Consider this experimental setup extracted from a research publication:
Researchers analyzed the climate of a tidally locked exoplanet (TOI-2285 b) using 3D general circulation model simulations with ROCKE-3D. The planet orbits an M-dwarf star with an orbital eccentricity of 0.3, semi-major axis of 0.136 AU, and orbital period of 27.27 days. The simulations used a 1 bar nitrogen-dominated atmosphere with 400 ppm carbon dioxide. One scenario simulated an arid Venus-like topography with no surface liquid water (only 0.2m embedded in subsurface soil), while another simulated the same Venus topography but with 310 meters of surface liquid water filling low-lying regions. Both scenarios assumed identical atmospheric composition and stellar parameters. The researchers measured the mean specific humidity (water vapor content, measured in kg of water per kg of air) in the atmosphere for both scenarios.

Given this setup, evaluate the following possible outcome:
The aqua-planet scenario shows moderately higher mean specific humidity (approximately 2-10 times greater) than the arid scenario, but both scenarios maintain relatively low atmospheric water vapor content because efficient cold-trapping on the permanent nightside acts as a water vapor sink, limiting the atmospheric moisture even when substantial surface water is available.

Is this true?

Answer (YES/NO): NO